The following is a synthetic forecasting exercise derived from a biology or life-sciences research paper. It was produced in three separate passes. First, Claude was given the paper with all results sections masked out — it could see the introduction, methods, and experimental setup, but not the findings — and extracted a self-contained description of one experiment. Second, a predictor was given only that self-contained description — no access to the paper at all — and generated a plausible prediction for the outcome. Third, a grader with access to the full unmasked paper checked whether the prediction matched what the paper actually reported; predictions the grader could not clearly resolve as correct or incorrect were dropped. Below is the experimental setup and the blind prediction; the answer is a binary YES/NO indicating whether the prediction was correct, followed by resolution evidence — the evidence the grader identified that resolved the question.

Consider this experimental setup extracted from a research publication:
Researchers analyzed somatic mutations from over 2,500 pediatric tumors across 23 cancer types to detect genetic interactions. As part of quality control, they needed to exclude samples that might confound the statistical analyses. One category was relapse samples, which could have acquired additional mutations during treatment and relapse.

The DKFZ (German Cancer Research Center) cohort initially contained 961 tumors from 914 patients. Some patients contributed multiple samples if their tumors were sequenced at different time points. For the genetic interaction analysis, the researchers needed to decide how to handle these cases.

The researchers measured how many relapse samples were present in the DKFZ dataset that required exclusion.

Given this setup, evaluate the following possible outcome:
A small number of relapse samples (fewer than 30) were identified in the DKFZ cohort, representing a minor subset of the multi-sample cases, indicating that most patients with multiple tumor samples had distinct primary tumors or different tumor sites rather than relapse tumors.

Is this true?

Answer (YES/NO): NO